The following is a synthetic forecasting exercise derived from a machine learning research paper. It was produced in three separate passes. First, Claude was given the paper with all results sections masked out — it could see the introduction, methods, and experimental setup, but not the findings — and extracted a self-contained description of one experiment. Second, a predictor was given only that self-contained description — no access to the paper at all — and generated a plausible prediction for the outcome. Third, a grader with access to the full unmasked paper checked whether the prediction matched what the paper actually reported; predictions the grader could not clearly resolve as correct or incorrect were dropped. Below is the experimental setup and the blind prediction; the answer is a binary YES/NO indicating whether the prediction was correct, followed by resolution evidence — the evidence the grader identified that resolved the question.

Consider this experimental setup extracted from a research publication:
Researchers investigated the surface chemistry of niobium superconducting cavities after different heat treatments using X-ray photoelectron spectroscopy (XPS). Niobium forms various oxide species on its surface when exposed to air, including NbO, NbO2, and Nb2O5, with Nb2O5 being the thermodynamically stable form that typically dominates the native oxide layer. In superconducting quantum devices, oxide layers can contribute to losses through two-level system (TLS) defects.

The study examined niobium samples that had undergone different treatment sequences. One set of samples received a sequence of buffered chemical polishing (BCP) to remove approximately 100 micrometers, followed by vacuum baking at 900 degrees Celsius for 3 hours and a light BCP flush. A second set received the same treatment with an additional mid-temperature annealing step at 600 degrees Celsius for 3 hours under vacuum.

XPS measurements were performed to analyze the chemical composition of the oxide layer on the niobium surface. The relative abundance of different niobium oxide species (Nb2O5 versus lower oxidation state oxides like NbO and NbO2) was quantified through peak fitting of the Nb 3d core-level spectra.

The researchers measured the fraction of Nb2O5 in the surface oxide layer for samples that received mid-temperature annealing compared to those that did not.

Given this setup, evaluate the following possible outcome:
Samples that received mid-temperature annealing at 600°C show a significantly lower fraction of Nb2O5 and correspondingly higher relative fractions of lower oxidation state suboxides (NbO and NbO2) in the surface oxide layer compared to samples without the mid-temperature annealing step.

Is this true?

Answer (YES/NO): YES